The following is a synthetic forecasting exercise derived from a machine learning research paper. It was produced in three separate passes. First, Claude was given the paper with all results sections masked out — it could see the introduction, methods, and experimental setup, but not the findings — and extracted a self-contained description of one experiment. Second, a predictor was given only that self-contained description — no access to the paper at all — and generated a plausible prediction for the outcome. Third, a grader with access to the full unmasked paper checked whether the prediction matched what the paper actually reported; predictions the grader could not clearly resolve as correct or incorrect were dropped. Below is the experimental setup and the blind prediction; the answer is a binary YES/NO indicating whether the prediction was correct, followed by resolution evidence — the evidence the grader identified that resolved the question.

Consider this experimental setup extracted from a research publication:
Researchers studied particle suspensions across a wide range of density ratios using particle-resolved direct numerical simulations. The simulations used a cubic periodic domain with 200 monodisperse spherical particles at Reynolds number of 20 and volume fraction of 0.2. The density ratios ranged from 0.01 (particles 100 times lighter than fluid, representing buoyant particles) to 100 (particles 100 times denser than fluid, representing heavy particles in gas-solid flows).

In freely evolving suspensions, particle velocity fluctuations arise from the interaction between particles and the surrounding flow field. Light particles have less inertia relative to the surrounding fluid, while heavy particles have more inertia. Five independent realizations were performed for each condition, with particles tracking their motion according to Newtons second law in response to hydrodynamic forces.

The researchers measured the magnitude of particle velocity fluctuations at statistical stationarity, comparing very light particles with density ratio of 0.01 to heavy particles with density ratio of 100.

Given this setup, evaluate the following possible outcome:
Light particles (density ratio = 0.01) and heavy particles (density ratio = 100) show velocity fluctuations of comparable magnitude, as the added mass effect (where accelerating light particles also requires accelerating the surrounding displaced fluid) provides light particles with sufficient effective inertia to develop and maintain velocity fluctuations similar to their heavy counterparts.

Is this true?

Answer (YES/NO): NO